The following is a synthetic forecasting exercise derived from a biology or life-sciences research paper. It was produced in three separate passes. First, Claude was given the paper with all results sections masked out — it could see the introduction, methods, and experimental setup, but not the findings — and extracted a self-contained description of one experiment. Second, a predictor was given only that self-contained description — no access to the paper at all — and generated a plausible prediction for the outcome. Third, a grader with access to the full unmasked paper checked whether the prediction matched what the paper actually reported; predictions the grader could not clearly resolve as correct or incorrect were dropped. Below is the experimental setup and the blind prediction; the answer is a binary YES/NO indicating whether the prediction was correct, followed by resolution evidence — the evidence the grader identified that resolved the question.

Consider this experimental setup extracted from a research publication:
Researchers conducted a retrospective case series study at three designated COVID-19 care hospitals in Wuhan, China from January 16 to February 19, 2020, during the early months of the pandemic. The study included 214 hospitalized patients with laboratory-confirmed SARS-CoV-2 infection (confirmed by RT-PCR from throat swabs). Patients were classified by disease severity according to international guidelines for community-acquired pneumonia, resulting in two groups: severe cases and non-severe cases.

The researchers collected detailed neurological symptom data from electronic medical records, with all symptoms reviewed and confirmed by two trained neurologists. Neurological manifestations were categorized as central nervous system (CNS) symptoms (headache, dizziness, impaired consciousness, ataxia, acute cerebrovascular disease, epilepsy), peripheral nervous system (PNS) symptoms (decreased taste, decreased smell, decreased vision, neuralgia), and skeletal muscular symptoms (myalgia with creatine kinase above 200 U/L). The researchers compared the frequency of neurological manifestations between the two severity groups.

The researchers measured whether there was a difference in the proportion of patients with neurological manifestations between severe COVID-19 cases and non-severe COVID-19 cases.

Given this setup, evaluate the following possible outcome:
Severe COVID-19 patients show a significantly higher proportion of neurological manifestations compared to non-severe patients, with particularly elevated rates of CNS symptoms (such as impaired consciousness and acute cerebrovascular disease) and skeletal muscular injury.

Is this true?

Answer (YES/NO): YES